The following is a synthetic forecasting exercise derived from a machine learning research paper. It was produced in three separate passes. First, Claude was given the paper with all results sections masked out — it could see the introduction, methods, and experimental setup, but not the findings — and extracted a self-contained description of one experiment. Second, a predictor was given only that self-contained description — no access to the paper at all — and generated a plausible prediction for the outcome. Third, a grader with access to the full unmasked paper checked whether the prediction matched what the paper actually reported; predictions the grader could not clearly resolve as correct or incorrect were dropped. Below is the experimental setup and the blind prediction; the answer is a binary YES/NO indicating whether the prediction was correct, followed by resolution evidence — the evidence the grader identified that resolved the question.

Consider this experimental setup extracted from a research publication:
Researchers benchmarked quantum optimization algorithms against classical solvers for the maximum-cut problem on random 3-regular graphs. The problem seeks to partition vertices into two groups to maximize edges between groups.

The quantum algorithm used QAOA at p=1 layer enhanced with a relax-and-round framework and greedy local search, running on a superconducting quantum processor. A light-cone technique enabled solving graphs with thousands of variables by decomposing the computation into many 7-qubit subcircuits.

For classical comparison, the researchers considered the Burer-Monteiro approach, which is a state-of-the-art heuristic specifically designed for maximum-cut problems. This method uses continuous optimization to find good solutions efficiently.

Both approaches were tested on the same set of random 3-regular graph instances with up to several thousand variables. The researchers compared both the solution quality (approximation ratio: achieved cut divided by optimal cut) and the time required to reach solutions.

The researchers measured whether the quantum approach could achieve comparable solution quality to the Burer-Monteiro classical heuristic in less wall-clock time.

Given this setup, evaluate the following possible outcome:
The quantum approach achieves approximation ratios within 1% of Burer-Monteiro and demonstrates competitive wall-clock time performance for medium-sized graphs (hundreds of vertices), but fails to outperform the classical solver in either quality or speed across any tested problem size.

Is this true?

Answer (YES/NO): NO